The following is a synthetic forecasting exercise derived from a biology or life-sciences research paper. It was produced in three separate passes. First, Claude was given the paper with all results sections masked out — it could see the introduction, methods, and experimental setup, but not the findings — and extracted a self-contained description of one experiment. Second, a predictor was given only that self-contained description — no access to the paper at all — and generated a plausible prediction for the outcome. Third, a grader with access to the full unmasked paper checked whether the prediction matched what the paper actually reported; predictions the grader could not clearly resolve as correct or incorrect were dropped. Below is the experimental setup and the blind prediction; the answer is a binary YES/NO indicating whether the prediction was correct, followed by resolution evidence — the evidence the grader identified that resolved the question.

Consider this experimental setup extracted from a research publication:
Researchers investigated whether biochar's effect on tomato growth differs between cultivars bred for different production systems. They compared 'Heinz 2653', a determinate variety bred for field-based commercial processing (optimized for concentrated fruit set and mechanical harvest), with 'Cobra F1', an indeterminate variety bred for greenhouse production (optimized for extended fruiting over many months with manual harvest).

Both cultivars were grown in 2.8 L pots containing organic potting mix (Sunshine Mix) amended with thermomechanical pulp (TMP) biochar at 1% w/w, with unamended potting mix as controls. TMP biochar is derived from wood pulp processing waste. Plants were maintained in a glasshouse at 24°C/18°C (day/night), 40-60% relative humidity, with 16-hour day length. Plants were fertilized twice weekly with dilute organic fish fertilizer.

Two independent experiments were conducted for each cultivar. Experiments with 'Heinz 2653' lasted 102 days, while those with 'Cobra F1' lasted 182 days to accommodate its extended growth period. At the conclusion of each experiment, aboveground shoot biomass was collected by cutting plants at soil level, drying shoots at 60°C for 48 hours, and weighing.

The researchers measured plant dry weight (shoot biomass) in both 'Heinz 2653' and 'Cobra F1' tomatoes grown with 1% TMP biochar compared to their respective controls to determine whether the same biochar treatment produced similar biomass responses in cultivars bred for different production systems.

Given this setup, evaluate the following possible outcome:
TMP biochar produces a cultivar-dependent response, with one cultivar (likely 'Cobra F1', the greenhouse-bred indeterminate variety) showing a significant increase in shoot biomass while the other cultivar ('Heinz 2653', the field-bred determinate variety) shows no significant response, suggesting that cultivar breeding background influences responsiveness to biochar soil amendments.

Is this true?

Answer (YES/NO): NO